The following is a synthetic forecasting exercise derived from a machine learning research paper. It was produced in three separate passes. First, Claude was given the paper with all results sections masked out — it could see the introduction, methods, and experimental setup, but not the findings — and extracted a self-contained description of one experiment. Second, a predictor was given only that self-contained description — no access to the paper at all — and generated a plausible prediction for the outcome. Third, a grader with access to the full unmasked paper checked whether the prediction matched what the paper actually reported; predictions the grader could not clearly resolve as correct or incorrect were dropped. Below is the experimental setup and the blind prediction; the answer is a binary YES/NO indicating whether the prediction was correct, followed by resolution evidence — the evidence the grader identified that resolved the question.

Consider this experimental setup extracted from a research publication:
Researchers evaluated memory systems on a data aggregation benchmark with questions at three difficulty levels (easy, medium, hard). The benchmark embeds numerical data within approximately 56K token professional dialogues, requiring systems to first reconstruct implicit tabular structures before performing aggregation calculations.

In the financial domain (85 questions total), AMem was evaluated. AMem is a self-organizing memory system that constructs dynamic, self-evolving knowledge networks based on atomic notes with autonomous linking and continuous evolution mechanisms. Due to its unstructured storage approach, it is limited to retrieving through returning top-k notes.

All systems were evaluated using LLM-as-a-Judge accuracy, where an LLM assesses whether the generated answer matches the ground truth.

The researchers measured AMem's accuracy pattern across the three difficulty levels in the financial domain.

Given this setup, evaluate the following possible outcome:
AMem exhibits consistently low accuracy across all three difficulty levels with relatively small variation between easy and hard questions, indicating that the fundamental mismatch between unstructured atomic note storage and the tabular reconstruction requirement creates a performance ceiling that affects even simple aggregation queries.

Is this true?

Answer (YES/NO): NO